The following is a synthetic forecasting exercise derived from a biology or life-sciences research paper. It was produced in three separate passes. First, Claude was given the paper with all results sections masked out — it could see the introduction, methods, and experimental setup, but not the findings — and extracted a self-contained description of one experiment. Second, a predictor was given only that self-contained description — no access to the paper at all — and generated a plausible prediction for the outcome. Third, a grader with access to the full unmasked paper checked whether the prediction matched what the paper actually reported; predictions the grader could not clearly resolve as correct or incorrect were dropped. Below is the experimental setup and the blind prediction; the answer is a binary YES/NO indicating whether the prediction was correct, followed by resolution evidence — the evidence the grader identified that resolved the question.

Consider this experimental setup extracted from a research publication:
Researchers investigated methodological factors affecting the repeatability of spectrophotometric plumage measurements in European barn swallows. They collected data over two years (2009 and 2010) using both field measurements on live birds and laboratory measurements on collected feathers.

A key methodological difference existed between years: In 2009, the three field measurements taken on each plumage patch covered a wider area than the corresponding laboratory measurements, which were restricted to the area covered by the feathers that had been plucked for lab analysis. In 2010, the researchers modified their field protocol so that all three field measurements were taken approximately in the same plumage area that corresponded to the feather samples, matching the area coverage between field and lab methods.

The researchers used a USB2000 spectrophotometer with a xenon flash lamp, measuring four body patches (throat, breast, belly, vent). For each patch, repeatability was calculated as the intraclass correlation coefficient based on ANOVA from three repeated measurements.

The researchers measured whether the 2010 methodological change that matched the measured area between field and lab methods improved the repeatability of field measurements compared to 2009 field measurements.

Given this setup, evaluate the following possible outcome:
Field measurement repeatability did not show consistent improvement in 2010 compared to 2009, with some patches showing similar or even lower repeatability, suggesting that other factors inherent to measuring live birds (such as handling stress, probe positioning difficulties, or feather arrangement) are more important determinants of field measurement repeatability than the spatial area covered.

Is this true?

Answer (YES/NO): NO